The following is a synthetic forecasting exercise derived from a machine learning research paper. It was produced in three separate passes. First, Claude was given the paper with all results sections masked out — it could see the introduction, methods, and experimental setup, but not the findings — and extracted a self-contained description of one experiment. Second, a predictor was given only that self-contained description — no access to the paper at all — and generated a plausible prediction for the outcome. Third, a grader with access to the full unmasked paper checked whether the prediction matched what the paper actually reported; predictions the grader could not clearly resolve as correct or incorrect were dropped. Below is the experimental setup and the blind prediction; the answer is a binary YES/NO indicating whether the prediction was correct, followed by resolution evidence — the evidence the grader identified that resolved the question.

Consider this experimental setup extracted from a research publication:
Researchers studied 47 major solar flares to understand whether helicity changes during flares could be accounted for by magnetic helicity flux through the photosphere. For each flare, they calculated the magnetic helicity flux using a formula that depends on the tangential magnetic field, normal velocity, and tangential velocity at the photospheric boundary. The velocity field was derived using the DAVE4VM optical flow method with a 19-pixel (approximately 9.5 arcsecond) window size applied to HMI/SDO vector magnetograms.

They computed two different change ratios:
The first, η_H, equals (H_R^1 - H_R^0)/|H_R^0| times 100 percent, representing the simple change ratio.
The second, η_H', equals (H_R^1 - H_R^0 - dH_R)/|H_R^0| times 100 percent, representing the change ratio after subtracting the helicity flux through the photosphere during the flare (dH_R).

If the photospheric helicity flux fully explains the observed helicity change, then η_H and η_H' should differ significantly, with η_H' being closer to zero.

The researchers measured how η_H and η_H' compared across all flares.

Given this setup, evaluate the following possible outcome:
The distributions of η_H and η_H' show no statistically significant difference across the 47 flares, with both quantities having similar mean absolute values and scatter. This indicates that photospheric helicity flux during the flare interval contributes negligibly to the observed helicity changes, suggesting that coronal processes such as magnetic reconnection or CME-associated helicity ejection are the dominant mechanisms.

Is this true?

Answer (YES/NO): YES